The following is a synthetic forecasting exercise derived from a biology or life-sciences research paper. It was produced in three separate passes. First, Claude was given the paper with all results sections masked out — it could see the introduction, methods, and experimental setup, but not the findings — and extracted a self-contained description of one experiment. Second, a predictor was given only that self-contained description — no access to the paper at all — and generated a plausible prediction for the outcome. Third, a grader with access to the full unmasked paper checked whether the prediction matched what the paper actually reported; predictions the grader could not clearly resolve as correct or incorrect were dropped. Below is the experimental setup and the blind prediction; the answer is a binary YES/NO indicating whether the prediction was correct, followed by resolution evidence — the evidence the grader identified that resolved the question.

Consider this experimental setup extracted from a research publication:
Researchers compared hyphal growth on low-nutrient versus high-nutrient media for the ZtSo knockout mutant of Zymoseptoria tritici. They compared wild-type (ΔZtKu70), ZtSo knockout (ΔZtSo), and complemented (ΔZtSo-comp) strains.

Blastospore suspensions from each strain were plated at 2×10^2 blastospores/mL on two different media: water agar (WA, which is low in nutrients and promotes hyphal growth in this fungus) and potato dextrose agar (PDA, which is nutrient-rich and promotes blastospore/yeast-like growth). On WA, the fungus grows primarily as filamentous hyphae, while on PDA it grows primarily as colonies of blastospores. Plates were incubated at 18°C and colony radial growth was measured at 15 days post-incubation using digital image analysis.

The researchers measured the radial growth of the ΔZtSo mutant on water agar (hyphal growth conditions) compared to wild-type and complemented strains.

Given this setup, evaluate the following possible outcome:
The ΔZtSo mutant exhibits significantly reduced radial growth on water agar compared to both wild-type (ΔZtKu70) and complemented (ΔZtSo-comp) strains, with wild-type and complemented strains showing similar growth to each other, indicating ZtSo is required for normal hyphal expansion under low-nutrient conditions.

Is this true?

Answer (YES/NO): NO